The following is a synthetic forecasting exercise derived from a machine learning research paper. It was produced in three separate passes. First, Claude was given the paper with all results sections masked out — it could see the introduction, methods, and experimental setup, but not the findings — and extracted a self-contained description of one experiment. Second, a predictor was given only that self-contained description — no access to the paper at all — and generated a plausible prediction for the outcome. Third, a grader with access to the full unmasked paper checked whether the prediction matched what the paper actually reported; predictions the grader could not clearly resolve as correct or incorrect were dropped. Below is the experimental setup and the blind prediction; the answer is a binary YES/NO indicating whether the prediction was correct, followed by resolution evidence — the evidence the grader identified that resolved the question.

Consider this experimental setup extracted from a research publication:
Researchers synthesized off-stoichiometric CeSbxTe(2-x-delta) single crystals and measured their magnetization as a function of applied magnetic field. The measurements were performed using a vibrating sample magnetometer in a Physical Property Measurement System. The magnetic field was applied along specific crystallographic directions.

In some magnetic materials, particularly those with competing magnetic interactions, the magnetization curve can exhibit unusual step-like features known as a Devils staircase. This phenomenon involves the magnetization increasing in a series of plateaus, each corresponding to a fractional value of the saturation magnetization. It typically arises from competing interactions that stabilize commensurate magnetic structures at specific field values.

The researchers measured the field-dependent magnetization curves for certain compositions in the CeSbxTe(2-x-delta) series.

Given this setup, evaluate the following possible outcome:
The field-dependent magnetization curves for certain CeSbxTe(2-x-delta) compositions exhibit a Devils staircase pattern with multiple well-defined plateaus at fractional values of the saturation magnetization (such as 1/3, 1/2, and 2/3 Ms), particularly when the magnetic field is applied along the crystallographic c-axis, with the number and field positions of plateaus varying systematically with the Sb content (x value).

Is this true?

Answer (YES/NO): YES